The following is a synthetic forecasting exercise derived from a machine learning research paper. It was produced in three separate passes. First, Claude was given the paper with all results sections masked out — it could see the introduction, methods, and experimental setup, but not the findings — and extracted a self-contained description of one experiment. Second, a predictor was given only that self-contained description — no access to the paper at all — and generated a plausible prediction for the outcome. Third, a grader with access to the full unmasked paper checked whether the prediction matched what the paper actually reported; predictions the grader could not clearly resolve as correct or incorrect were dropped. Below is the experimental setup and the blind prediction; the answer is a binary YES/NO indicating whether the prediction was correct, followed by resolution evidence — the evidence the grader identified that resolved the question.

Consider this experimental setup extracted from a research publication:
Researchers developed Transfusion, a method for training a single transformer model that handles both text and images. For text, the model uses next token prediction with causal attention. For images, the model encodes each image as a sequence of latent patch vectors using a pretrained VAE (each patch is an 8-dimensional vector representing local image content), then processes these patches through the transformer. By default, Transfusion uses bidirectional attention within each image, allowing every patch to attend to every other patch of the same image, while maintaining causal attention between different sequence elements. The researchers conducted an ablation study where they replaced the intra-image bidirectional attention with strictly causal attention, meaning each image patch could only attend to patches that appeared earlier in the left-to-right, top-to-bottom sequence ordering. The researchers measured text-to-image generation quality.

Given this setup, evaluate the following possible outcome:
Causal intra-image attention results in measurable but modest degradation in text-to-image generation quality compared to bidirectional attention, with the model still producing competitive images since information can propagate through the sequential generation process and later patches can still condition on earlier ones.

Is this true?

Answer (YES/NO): NO